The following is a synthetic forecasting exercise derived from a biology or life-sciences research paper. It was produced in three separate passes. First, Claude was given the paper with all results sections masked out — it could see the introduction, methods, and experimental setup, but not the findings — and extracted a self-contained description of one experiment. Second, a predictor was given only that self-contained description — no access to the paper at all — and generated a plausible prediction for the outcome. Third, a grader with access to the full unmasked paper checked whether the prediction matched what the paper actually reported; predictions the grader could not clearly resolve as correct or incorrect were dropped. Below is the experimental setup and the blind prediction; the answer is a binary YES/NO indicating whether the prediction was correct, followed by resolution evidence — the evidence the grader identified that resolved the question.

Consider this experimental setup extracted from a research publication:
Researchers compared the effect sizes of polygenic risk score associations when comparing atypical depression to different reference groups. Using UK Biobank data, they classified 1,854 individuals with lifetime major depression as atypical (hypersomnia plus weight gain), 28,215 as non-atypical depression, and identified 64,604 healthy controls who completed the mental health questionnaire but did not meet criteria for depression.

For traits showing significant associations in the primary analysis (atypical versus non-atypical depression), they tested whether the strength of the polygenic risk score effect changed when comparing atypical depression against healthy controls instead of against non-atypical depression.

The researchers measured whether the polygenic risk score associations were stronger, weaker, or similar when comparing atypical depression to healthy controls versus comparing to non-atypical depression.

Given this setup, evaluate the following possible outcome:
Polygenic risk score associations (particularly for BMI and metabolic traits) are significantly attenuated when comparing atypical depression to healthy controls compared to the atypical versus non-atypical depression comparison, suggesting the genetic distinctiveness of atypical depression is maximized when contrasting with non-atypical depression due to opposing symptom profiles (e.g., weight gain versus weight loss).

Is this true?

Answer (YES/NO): NO